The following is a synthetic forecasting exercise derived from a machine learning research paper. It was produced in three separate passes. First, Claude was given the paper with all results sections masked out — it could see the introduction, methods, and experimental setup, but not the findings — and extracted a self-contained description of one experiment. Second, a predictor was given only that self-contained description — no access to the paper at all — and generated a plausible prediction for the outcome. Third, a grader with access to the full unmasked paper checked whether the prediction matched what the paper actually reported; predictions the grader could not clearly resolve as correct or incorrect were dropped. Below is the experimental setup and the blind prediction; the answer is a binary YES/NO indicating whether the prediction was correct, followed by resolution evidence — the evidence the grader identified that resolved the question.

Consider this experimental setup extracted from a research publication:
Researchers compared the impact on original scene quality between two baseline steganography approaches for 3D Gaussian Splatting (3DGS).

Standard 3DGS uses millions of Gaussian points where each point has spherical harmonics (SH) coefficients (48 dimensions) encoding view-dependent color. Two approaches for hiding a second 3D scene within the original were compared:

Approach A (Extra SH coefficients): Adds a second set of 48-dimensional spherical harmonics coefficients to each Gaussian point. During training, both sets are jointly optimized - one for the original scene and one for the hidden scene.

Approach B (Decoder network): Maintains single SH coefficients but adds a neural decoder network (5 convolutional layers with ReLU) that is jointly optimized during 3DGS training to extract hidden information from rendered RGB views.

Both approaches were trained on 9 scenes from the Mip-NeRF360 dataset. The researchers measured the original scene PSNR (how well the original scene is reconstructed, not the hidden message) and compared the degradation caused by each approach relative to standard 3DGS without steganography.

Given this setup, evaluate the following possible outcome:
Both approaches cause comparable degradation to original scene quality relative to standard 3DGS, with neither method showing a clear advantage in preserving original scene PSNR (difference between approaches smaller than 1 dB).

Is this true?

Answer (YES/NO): YES